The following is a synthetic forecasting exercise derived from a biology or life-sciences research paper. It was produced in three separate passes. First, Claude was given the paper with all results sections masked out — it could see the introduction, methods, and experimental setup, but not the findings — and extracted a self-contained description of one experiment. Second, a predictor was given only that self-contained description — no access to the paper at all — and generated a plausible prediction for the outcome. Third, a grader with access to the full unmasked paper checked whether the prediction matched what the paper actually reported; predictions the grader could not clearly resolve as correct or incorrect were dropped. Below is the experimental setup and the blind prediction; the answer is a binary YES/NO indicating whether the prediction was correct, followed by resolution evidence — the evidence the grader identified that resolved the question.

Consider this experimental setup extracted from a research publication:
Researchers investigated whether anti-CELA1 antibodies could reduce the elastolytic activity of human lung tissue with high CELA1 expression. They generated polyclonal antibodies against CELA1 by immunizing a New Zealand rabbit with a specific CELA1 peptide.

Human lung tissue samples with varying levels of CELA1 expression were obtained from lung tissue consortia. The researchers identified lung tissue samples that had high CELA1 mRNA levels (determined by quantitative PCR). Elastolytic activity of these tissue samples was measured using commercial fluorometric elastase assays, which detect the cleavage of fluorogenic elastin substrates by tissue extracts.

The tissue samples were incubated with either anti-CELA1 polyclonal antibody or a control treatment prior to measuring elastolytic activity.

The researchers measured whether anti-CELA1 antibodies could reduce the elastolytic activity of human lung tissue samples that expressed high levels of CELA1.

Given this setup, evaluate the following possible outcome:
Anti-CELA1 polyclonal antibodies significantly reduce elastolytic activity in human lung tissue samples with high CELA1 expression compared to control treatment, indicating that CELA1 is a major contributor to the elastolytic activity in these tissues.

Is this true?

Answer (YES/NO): NO